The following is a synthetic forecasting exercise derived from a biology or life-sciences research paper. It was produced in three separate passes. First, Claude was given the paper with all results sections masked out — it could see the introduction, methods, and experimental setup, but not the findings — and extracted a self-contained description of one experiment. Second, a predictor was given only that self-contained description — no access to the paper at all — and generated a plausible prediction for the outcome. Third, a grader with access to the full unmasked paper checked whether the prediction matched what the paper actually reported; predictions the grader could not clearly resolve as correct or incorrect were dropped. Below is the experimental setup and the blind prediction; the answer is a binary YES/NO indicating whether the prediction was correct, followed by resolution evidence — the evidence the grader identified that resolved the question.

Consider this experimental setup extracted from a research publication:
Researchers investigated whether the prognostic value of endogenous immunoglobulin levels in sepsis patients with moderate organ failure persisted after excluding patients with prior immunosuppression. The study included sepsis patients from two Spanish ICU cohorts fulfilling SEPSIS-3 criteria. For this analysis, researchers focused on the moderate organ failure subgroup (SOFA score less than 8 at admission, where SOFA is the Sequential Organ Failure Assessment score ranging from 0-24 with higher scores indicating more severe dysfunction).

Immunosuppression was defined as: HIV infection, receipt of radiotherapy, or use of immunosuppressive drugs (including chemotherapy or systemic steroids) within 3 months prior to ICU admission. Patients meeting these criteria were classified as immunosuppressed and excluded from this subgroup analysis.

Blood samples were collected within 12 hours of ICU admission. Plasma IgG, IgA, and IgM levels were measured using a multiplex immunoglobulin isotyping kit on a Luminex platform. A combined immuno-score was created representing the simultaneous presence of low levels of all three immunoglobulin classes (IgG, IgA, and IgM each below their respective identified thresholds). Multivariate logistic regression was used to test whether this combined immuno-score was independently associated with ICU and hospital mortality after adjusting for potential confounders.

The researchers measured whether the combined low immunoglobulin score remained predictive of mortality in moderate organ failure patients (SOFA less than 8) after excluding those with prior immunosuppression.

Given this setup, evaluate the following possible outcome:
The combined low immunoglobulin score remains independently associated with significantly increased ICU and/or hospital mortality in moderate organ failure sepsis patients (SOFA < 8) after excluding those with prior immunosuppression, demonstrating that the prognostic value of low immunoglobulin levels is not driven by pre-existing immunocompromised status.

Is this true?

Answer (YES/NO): YES